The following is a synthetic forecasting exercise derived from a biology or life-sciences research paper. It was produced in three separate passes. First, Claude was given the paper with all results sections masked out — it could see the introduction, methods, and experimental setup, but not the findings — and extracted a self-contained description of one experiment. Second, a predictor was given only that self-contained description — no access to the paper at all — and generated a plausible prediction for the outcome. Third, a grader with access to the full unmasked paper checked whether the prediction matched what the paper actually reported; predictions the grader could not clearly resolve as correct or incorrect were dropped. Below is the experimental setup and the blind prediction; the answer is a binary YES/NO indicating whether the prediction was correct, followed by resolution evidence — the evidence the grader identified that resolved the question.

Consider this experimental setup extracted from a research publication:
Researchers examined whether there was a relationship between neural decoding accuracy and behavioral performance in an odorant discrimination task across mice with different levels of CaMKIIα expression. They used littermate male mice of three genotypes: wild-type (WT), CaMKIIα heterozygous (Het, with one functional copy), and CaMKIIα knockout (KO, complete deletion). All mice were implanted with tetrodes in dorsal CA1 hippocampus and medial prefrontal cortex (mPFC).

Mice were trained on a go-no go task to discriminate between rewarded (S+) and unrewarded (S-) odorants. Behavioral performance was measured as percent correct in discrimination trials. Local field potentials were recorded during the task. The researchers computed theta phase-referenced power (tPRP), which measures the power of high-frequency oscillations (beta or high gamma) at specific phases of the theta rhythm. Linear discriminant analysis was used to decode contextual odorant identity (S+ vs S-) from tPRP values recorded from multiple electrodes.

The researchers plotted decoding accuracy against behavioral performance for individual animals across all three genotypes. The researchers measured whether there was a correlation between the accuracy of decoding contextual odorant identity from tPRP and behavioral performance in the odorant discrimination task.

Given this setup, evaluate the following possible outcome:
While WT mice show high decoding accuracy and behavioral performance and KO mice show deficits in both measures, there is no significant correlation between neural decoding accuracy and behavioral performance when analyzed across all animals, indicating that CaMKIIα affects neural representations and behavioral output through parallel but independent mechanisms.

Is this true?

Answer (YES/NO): NO